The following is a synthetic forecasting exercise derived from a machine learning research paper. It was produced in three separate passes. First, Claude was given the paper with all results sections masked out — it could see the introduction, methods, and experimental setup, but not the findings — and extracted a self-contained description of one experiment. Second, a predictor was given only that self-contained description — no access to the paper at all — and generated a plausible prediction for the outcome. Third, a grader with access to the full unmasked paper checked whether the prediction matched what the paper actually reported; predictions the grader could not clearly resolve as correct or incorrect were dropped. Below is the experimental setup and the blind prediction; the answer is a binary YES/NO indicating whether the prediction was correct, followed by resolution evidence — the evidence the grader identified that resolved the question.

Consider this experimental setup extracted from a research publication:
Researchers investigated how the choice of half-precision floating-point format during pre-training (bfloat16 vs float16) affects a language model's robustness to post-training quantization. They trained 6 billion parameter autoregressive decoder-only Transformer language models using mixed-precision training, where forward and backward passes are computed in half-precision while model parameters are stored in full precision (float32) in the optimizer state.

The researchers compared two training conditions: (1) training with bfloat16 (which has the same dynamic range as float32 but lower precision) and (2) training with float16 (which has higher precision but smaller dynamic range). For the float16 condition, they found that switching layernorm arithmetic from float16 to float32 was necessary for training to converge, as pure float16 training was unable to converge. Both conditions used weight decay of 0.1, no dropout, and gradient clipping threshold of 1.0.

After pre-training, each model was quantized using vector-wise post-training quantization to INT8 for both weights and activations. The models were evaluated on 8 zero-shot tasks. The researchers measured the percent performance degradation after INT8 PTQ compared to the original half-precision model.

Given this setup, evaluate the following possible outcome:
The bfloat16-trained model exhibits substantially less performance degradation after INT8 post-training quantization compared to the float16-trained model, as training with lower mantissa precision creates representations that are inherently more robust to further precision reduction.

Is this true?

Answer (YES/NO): YES